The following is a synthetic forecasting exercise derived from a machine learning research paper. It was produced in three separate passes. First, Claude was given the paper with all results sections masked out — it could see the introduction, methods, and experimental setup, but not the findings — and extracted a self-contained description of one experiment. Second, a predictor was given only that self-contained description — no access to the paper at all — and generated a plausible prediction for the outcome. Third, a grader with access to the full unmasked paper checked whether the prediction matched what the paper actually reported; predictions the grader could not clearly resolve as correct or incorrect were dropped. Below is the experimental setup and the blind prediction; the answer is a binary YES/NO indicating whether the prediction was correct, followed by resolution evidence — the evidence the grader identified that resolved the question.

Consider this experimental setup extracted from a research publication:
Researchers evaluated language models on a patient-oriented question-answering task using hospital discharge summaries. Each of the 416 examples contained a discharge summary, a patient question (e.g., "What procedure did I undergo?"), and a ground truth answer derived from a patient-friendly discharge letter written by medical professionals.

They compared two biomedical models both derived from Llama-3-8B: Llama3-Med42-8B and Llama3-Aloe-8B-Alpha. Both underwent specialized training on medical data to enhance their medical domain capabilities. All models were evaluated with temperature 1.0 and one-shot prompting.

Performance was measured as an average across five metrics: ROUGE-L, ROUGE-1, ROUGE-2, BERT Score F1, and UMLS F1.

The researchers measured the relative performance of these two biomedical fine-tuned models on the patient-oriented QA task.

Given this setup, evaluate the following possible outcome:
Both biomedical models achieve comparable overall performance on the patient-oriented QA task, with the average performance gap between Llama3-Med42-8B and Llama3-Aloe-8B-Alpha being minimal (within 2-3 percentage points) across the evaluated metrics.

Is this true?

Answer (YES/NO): NO